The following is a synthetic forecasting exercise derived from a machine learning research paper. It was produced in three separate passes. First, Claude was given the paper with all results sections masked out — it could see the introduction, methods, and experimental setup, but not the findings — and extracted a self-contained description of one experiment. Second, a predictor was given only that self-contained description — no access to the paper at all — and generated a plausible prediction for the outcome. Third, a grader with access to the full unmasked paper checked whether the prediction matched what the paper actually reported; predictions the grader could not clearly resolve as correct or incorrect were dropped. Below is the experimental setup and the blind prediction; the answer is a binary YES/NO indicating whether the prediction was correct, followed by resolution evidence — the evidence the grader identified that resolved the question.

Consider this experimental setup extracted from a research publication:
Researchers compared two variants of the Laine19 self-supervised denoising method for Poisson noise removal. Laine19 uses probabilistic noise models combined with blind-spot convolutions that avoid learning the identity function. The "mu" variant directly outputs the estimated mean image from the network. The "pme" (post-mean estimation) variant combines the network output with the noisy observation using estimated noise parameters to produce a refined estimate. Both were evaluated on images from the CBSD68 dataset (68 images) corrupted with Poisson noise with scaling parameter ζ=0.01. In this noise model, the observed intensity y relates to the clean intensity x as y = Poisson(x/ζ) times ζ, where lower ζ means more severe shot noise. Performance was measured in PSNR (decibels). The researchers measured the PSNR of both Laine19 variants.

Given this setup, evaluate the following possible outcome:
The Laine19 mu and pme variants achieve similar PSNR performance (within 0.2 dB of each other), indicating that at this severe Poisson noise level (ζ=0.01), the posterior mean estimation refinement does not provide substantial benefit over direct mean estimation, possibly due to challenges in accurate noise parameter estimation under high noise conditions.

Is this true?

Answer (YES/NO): NO